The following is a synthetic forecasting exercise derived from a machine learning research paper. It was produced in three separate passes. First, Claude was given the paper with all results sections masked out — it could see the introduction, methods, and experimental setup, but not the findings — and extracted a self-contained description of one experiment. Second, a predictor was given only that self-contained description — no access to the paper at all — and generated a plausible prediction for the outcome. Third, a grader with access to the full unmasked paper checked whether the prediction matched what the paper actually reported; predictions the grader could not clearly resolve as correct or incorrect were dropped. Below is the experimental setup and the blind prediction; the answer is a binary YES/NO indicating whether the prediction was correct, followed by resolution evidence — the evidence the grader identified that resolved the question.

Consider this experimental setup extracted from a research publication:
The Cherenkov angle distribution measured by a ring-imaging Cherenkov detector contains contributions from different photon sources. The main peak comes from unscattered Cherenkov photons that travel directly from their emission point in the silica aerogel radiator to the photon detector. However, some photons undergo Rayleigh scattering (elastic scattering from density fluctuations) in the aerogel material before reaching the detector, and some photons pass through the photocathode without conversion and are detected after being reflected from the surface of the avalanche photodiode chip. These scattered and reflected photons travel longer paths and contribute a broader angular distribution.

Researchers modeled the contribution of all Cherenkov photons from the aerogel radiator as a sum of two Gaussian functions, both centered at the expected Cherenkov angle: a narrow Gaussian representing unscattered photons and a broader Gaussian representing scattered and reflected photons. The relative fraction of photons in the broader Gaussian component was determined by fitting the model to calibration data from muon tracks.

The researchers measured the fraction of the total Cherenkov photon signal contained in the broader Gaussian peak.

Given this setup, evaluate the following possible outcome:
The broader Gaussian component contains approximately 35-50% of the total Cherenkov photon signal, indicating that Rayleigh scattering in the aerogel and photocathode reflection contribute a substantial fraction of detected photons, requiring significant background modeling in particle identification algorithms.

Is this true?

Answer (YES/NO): NO